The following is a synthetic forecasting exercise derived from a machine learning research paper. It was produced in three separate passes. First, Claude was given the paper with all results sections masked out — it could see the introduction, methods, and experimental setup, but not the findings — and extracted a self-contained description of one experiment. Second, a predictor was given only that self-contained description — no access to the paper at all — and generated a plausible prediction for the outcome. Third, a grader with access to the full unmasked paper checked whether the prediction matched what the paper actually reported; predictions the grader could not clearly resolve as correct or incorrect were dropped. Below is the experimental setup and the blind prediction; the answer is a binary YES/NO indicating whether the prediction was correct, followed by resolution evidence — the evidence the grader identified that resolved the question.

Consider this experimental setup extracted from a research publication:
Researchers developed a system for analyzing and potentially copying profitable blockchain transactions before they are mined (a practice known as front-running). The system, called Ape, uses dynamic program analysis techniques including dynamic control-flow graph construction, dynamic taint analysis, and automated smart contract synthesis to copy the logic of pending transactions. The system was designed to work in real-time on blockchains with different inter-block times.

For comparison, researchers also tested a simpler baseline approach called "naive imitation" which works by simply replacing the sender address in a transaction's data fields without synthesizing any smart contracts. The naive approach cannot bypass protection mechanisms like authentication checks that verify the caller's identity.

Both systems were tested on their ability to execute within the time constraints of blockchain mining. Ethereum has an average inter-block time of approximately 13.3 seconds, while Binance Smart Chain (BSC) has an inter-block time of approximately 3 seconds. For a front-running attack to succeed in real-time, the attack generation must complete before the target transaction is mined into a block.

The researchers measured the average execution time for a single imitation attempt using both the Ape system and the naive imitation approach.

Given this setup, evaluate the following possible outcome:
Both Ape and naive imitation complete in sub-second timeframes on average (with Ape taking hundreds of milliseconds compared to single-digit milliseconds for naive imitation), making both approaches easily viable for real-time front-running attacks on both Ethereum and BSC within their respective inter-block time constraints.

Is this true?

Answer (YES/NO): NO